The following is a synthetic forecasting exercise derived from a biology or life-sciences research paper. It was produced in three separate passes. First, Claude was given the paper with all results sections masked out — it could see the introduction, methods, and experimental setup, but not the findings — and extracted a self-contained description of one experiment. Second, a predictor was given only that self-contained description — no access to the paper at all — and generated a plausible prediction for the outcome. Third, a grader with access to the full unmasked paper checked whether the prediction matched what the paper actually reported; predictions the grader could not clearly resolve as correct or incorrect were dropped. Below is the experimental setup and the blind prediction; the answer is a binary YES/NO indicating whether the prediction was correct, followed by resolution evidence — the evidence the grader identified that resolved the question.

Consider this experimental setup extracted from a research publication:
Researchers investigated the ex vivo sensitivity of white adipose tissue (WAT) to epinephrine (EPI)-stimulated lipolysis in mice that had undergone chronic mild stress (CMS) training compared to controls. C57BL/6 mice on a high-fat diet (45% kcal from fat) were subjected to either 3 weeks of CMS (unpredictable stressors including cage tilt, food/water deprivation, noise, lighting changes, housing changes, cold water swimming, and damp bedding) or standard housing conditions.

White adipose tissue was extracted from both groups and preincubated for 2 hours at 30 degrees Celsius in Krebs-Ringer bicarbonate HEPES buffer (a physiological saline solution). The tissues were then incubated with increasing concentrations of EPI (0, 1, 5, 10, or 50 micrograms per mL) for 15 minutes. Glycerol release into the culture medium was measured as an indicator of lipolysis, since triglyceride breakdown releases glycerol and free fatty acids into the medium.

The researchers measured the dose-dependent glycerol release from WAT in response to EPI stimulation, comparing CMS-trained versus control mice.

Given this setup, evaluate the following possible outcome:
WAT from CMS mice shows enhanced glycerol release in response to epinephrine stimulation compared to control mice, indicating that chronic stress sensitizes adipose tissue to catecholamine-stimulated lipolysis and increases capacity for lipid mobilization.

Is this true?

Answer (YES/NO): YES